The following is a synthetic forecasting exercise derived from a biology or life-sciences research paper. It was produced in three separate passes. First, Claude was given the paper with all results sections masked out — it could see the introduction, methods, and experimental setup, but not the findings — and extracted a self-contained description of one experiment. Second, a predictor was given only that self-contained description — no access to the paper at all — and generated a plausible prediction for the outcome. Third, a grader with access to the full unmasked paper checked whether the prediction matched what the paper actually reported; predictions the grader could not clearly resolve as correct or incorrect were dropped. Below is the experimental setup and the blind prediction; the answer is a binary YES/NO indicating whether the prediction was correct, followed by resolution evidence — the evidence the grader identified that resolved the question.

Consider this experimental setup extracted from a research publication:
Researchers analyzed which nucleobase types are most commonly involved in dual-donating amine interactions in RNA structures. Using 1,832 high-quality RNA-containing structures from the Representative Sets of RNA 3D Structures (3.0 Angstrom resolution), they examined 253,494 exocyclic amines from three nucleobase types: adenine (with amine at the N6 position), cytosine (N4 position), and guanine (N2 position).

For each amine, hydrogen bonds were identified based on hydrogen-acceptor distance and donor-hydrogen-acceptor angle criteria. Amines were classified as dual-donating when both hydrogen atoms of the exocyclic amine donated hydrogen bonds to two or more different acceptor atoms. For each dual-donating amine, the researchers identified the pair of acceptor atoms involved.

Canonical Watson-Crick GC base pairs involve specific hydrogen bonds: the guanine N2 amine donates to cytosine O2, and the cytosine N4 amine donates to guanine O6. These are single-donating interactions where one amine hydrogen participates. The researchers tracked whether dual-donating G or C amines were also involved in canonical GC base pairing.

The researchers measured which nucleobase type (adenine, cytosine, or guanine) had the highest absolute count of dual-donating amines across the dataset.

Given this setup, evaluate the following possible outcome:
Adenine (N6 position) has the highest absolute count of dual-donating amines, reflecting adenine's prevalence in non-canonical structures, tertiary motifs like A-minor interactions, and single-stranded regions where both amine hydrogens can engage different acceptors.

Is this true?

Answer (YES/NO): NO